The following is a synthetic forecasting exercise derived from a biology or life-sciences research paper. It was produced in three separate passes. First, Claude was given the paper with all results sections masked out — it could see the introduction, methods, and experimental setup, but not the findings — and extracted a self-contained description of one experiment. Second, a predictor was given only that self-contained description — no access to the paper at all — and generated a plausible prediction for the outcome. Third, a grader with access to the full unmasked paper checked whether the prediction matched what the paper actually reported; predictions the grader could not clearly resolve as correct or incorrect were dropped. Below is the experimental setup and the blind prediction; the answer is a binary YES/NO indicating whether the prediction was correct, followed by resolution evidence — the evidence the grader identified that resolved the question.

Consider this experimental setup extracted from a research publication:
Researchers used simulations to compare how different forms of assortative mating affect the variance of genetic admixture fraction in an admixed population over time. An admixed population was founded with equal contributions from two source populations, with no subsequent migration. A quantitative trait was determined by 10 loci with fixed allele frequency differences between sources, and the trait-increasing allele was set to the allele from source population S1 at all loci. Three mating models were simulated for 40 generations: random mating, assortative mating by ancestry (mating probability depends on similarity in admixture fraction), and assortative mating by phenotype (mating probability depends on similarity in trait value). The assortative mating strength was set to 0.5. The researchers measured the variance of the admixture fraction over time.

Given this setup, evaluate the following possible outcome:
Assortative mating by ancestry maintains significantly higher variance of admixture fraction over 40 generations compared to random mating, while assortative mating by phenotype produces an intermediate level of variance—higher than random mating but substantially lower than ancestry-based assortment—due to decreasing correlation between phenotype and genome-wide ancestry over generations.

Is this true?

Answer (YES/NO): YES